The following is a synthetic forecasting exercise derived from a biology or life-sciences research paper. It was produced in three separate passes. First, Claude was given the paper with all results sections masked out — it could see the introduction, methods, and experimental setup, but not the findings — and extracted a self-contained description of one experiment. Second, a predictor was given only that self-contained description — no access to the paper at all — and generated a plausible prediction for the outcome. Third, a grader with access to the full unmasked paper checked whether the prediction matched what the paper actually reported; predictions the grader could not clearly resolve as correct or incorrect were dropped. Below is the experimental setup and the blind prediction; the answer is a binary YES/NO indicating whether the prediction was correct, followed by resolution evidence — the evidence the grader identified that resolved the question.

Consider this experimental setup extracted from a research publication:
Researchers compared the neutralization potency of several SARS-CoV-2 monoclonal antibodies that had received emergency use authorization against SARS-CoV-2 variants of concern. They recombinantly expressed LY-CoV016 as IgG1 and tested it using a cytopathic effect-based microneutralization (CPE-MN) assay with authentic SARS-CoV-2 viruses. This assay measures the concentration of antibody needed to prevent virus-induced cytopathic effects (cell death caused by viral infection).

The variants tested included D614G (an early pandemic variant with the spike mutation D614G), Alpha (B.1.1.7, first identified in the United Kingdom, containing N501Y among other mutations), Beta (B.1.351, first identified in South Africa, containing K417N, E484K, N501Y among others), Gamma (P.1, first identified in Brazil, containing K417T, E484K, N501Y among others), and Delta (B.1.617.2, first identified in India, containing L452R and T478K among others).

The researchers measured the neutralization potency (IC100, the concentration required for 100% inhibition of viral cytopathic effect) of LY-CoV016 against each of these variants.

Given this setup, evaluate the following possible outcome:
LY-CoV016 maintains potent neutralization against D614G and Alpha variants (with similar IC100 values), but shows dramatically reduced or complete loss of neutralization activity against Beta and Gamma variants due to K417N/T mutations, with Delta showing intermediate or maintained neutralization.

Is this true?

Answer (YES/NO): NO